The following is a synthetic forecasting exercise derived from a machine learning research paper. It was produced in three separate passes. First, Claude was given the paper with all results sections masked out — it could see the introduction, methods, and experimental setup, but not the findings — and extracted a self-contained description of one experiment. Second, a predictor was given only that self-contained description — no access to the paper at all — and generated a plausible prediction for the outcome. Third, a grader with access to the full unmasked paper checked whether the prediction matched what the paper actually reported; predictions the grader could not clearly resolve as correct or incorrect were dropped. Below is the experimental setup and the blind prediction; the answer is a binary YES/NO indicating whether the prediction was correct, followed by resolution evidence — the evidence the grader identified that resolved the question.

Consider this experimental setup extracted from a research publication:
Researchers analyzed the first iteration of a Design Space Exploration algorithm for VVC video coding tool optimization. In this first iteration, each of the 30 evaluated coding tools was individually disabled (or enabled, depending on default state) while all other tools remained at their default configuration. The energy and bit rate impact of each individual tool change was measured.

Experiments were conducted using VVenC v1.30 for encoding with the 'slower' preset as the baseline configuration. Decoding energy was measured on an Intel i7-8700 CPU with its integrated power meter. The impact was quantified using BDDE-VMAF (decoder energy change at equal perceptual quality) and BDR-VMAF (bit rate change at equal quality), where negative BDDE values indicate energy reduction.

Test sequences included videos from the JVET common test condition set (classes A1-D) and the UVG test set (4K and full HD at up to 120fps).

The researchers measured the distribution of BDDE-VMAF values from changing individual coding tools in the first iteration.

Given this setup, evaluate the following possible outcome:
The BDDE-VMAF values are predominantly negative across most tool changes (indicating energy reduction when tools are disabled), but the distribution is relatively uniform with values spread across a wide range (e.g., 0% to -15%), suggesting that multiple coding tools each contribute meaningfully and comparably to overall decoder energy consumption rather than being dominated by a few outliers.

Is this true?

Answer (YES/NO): NO